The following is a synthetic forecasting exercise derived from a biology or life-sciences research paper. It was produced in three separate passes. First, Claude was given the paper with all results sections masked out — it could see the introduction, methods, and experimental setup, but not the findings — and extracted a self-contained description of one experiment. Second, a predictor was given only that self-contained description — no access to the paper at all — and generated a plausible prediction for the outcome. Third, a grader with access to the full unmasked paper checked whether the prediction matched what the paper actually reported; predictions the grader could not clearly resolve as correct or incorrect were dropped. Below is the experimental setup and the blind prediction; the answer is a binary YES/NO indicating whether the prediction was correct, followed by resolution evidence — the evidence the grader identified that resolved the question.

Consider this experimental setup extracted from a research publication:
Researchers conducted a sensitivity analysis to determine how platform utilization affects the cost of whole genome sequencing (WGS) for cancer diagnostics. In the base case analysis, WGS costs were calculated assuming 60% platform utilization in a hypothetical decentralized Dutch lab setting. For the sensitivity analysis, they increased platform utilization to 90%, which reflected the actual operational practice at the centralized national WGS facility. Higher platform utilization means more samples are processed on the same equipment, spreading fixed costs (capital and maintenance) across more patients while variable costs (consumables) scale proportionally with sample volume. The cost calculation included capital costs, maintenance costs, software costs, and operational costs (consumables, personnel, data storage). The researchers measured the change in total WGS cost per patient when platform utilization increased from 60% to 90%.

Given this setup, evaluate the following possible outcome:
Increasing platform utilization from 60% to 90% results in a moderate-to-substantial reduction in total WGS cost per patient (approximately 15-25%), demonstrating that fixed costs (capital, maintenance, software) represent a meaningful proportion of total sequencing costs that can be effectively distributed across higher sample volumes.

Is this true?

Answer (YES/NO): NO